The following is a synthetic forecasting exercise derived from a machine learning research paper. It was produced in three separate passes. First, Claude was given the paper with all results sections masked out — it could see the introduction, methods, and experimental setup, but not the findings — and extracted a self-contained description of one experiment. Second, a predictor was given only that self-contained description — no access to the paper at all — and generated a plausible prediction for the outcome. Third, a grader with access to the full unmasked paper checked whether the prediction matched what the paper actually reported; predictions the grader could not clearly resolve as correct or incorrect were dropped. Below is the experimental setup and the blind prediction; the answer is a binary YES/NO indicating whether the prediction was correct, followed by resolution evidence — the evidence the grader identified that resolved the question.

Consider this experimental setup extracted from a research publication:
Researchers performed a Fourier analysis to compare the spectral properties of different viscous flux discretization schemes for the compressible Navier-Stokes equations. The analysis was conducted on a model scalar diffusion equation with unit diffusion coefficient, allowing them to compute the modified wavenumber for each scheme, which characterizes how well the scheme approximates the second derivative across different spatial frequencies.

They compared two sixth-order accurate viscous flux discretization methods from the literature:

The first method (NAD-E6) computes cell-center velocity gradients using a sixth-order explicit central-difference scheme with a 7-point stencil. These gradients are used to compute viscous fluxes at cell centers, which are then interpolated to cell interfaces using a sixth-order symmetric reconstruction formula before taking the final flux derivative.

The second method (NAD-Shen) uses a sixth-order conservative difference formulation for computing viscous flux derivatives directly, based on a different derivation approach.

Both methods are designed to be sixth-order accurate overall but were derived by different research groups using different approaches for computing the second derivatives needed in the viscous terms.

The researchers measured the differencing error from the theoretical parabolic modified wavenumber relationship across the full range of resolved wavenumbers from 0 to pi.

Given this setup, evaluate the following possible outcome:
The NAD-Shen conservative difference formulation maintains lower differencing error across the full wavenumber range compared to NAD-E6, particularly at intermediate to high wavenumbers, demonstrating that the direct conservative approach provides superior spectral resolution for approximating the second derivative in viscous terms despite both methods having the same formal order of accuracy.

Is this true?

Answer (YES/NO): NO